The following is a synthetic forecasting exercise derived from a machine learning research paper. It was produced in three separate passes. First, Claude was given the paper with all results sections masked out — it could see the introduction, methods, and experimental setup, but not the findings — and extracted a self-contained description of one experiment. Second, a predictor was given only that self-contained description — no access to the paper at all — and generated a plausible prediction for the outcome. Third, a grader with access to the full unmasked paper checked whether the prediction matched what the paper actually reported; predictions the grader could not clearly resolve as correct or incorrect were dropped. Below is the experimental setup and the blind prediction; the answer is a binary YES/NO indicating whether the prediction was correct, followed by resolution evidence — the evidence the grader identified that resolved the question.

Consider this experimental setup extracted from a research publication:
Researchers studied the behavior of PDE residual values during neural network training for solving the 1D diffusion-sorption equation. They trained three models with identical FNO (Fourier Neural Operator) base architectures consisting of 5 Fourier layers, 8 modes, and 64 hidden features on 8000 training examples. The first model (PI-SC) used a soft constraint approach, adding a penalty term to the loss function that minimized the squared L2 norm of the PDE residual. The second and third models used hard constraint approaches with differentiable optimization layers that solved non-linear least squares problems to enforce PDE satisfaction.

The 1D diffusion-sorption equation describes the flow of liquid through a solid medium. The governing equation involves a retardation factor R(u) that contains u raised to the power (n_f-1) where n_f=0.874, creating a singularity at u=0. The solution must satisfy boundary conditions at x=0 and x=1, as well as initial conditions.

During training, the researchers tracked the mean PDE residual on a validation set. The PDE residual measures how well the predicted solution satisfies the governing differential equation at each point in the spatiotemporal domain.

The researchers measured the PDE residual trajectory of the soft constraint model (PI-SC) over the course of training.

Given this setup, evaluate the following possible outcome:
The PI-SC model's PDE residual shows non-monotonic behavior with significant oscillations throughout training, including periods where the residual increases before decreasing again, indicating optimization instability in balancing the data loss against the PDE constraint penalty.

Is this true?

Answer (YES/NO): NO